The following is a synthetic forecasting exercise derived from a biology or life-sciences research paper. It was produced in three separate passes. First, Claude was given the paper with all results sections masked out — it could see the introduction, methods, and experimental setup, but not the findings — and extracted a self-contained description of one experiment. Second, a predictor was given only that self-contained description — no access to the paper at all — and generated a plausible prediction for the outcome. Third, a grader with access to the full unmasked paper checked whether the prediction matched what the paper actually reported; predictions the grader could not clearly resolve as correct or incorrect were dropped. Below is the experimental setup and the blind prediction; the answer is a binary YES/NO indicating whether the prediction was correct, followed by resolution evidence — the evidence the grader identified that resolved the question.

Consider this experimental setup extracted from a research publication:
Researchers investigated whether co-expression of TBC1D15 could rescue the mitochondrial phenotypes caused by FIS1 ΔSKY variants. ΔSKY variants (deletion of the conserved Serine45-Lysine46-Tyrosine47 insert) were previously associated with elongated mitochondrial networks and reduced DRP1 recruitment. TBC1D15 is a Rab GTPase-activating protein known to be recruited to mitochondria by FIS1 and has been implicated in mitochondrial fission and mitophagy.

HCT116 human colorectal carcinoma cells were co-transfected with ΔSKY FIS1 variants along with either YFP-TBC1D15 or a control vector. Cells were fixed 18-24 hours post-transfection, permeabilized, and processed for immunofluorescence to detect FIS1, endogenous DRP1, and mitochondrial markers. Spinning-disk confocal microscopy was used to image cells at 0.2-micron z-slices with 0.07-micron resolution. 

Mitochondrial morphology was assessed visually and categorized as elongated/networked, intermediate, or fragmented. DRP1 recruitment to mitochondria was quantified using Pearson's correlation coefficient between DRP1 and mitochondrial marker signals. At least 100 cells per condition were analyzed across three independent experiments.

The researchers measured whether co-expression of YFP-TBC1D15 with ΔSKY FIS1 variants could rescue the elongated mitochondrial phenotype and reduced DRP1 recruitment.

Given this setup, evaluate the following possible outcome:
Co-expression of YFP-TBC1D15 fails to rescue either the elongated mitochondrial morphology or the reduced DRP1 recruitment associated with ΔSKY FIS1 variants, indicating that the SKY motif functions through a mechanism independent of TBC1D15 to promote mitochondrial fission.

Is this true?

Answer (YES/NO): NO